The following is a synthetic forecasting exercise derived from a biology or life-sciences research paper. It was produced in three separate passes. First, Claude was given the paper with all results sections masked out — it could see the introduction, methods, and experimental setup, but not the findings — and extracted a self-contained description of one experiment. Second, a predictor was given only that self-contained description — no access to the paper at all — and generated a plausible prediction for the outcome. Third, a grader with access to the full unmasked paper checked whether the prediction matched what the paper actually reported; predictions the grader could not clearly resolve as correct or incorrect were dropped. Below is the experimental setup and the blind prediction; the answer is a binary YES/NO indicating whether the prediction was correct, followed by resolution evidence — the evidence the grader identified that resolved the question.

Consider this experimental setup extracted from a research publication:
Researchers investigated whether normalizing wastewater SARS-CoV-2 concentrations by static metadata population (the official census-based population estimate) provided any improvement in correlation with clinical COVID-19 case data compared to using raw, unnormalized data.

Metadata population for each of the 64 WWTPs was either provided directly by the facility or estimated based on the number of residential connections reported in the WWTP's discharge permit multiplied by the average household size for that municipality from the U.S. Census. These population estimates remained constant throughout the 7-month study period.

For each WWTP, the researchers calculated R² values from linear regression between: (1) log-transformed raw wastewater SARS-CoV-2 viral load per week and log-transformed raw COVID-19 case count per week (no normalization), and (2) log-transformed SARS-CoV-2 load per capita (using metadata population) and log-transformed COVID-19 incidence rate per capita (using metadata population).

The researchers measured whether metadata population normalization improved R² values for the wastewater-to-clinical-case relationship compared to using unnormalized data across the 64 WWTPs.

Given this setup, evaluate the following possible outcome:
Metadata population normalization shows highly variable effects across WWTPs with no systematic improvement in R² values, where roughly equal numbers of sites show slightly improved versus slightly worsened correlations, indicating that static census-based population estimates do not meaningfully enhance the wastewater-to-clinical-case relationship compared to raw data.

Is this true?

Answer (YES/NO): NO